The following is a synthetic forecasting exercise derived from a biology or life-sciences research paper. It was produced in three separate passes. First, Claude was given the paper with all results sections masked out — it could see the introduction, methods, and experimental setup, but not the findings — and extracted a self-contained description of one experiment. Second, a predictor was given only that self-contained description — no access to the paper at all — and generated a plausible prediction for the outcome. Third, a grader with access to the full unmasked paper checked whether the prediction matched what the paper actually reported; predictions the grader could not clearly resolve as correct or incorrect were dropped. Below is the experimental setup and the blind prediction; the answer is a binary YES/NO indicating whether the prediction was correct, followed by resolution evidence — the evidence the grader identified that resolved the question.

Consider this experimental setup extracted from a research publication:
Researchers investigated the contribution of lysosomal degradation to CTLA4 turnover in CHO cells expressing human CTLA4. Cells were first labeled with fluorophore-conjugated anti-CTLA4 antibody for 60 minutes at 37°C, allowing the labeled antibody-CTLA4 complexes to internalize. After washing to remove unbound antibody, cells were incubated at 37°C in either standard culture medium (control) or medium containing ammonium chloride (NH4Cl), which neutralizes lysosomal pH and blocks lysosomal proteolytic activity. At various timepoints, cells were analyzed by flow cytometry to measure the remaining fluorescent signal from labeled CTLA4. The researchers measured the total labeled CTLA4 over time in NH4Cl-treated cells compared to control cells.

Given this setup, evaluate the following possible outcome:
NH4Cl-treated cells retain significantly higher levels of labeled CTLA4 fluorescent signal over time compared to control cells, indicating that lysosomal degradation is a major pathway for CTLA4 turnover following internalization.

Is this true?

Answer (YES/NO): YES